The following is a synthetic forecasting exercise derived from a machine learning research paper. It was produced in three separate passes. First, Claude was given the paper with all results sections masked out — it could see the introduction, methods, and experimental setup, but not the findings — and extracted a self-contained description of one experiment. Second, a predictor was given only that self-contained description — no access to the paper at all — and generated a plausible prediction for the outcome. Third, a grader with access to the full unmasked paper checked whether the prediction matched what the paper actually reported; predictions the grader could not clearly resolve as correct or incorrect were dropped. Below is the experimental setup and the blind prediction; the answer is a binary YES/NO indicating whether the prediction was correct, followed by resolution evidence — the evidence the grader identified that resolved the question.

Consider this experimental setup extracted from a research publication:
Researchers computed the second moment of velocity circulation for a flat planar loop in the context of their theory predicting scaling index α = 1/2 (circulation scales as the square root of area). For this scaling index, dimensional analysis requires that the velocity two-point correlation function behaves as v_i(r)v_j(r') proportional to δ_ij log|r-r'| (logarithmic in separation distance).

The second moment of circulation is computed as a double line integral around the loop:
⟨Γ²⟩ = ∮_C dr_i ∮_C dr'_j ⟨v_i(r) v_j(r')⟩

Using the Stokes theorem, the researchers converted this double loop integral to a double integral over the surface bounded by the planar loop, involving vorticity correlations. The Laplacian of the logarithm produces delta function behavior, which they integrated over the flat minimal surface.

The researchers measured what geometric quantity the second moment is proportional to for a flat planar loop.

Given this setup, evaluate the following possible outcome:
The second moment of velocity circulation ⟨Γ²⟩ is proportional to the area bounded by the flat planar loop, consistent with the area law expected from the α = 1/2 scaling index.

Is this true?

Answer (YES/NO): YES